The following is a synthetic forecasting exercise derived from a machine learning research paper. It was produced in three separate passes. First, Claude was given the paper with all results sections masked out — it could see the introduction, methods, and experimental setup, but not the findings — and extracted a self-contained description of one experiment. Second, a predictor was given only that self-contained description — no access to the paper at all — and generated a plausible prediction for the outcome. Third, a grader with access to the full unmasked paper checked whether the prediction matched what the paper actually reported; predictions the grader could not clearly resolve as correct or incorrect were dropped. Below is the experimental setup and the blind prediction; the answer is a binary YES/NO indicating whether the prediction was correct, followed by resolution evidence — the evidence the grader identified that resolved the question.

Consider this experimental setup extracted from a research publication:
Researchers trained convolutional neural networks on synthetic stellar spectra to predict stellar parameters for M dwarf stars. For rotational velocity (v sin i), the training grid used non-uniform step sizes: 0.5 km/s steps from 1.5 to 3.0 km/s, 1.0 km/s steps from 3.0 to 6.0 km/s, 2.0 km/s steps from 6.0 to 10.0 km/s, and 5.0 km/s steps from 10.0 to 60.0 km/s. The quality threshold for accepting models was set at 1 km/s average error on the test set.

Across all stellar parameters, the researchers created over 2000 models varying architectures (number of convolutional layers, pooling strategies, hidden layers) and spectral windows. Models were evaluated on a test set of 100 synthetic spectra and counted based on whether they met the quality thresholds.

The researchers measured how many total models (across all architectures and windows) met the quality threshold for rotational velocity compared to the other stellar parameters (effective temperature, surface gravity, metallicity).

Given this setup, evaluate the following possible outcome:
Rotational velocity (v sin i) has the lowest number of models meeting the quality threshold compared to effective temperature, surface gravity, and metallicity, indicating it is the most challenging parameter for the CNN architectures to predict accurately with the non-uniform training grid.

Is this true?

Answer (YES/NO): NO